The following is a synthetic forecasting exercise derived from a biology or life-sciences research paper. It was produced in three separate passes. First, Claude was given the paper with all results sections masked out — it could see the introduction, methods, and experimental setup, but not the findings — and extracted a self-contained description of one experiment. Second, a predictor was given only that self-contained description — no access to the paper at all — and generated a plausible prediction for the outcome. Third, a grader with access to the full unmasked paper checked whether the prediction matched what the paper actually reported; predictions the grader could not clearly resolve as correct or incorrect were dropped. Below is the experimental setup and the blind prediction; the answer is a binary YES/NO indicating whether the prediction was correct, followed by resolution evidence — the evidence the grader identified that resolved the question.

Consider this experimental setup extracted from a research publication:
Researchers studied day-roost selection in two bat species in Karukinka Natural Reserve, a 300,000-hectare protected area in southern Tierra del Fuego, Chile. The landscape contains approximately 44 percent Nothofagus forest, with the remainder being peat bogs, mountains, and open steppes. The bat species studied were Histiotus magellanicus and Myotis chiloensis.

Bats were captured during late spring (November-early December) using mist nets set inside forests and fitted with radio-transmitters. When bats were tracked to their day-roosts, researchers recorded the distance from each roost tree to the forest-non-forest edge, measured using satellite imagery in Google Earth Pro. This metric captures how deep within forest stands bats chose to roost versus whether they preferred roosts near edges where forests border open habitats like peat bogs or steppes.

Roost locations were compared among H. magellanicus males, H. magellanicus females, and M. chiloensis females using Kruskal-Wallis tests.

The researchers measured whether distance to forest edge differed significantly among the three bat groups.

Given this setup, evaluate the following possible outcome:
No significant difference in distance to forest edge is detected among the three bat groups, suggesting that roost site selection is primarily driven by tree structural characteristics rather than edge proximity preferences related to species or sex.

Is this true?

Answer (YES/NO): YES